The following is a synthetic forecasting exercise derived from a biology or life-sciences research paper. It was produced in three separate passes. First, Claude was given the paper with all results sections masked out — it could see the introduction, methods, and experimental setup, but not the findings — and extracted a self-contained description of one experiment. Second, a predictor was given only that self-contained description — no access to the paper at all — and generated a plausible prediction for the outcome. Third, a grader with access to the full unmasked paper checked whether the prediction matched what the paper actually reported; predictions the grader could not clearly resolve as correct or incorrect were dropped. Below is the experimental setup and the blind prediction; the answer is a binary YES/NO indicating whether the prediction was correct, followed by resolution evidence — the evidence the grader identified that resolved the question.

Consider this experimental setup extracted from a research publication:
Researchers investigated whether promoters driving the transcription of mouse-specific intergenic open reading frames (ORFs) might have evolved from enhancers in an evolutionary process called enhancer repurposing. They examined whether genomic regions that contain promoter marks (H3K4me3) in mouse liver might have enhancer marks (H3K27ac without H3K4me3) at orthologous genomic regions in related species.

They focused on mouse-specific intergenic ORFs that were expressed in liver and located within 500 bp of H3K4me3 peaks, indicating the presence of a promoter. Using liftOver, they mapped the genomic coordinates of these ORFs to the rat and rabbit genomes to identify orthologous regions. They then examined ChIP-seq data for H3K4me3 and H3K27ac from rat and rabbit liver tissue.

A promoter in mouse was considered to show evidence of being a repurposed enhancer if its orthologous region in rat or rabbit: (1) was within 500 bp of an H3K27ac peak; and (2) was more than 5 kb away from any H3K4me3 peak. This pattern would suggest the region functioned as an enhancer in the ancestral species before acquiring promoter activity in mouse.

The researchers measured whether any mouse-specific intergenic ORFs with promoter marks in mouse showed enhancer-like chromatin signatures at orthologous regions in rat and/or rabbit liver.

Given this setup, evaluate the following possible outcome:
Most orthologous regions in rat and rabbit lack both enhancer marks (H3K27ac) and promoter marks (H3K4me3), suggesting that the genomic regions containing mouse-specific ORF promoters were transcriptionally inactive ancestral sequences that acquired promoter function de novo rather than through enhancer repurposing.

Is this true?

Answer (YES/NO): NO